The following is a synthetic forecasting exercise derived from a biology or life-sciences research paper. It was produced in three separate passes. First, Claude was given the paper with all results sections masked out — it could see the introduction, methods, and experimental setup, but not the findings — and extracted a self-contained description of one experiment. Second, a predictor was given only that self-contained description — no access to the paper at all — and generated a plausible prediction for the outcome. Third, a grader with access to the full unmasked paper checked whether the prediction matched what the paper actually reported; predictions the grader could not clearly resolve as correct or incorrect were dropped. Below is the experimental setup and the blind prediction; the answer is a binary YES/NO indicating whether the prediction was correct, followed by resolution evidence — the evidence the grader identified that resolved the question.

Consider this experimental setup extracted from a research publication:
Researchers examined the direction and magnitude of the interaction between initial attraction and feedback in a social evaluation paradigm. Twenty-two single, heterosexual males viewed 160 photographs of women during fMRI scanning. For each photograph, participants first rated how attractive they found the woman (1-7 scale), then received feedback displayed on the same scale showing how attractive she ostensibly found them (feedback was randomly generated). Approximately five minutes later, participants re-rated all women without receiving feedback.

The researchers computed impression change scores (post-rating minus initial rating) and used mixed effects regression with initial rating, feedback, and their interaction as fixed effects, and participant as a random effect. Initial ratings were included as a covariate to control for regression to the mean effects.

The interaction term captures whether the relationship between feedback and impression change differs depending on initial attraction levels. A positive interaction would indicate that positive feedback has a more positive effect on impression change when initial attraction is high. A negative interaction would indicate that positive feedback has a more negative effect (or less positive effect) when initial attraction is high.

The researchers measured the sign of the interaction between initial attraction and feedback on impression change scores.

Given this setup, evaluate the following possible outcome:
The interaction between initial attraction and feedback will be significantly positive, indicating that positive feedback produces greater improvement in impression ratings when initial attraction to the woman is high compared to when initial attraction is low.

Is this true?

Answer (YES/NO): YES